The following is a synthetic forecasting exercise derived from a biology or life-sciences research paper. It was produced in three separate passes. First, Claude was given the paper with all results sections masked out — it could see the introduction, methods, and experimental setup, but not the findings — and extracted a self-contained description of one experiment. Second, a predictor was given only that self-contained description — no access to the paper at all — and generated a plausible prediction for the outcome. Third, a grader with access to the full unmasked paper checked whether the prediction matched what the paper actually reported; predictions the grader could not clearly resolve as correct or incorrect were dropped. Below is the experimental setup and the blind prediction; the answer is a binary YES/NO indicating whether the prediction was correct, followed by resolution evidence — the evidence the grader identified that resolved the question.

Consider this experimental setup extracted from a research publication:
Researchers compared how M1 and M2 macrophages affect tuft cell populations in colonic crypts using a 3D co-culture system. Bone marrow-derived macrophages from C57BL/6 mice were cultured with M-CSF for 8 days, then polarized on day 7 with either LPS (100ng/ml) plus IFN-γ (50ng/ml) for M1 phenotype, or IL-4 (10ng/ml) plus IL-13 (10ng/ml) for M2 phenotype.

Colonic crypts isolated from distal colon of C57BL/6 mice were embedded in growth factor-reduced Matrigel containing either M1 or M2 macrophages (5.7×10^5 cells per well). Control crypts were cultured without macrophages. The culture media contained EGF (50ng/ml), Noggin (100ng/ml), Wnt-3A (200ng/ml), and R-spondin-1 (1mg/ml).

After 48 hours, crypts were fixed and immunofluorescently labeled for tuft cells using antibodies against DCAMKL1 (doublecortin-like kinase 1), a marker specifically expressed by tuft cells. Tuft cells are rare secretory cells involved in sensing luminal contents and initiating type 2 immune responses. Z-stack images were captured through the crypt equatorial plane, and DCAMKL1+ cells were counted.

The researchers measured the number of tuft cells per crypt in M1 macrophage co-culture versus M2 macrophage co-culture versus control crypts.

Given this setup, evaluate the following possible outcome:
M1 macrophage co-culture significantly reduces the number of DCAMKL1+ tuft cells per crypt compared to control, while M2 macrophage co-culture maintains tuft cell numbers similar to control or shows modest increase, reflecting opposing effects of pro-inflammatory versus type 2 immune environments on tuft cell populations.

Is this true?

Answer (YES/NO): YES